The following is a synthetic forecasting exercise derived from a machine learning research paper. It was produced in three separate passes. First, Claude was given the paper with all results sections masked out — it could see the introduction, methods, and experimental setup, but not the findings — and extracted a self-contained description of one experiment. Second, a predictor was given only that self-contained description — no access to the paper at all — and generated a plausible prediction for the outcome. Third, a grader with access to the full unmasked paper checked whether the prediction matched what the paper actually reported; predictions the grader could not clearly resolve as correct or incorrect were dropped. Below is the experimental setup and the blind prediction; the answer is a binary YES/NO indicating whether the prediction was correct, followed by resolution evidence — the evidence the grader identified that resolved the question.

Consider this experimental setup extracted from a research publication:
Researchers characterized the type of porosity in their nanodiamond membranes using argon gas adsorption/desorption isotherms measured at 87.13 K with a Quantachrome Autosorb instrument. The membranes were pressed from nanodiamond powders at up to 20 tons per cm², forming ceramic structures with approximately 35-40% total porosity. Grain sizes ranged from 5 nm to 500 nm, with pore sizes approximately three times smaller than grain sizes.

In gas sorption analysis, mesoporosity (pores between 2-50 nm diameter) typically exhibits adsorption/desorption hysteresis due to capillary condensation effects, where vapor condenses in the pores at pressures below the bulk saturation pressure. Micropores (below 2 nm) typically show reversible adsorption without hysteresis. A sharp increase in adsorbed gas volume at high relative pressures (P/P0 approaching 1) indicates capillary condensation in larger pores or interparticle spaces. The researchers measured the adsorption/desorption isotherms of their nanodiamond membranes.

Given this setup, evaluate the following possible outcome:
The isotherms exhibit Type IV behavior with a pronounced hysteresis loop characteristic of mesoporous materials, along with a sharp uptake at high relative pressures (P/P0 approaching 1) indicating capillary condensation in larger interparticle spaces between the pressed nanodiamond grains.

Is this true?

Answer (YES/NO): YES